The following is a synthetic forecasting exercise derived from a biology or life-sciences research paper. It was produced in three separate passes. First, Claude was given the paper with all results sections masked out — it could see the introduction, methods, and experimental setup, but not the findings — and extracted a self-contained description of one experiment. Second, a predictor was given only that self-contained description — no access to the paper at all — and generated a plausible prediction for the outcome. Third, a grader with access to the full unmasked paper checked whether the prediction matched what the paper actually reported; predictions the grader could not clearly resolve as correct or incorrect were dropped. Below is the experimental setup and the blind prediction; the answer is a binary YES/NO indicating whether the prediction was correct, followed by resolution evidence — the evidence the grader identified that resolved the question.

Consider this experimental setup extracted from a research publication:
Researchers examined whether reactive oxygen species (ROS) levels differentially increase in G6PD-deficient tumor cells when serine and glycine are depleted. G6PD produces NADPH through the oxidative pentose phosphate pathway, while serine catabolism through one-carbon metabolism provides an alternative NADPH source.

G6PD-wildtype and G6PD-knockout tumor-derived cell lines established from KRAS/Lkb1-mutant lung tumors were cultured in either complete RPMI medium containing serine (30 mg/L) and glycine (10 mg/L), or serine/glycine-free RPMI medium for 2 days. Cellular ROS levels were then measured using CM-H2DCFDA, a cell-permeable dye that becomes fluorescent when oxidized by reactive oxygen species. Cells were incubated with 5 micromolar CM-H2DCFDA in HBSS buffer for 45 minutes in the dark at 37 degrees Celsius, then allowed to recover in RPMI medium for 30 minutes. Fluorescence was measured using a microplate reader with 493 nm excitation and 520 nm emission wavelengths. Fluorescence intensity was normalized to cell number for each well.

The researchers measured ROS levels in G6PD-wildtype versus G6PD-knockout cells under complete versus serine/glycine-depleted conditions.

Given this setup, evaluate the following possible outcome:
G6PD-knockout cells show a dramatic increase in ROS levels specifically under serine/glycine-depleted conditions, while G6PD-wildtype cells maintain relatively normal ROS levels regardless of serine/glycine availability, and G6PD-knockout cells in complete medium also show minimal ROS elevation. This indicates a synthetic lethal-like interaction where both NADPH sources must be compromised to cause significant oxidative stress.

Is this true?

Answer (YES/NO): NO